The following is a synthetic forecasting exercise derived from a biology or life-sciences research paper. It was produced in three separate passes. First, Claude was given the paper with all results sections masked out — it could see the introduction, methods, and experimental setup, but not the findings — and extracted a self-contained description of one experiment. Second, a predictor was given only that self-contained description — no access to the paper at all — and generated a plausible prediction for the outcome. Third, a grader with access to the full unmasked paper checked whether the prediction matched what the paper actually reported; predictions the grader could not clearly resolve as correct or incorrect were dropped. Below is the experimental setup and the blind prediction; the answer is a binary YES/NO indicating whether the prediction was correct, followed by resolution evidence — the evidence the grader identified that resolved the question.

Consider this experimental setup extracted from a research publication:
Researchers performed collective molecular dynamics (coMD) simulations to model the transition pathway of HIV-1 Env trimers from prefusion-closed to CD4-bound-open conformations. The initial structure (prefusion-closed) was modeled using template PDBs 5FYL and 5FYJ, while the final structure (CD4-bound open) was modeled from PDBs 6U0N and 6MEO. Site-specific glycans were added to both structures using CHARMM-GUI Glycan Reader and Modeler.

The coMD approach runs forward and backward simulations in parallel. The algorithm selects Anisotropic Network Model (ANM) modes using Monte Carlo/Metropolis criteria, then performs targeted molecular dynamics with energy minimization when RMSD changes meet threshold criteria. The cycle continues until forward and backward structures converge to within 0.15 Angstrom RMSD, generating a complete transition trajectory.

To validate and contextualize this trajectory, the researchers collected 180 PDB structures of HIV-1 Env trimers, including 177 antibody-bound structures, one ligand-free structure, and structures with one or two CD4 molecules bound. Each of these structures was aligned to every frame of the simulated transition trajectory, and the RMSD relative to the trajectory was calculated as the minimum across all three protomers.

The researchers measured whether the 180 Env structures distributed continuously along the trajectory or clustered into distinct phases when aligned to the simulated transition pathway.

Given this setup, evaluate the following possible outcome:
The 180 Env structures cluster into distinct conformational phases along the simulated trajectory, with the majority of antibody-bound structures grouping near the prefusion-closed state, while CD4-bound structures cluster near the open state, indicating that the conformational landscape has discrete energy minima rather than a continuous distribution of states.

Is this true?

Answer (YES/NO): YES